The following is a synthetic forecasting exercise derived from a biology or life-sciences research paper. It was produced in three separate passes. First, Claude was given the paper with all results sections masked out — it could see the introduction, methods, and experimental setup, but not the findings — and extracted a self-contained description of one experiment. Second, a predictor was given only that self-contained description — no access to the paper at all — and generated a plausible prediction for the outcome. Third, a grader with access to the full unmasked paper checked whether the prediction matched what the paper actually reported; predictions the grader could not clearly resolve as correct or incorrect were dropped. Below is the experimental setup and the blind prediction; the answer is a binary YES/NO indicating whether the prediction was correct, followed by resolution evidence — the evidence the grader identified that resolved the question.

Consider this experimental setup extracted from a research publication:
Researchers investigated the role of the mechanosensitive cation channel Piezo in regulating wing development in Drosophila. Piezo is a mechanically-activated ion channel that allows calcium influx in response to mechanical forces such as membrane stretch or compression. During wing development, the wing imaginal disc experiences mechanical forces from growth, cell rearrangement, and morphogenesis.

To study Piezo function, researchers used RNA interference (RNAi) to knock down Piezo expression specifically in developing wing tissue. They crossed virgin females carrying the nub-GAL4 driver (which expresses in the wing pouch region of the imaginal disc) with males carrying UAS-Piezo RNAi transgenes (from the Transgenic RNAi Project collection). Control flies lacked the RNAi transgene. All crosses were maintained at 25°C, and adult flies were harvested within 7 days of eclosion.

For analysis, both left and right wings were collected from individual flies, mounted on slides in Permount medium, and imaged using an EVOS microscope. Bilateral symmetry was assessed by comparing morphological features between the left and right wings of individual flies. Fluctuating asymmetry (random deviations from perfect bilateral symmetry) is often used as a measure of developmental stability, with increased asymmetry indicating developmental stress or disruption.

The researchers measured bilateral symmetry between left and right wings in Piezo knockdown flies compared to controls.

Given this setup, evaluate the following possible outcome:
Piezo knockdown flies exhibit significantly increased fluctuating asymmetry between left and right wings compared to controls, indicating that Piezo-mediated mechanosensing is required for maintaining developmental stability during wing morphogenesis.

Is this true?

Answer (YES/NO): YES